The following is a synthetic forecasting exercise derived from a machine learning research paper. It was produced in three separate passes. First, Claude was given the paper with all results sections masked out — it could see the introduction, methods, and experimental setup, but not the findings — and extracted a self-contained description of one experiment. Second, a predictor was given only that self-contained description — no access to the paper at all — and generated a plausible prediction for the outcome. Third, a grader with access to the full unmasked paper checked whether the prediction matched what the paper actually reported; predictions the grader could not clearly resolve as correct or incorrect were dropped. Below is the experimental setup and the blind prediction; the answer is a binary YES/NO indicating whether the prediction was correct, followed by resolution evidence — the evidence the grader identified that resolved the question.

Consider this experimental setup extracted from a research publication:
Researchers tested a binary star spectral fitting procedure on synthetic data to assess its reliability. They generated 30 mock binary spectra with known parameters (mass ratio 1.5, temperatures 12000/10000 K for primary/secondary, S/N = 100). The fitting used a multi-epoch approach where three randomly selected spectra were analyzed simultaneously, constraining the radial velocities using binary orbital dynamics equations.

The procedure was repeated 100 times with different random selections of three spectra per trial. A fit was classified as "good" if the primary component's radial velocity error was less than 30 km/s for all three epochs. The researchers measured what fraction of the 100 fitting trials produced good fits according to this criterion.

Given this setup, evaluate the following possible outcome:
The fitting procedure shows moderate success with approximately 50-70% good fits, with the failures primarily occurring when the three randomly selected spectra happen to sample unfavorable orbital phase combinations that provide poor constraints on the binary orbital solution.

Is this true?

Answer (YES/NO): NO